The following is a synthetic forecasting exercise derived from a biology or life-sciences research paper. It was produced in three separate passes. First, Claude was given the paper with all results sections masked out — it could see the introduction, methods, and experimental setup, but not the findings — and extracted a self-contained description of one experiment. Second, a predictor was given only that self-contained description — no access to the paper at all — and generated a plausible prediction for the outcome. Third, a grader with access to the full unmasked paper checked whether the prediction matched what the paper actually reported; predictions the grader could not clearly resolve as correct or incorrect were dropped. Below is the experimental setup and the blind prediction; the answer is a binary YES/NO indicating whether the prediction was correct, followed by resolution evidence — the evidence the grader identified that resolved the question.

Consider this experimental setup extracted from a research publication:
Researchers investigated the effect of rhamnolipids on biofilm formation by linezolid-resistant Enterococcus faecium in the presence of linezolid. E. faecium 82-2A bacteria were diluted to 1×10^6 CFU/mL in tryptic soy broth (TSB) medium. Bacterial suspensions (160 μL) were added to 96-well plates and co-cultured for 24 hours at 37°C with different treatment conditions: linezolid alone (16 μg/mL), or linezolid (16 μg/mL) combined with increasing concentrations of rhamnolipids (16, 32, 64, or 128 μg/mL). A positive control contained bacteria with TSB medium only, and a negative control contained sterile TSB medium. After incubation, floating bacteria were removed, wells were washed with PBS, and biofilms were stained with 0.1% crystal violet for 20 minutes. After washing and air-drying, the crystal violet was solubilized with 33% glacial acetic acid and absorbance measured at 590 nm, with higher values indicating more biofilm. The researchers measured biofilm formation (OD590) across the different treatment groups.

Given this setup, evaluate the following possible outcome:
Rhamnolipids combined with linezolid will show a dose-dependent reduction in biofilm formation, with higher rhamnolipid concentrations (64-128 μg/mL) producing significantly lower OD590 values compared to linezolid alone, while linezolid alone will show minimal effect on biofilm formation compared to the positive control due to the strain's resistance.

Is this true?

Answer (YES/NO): NO